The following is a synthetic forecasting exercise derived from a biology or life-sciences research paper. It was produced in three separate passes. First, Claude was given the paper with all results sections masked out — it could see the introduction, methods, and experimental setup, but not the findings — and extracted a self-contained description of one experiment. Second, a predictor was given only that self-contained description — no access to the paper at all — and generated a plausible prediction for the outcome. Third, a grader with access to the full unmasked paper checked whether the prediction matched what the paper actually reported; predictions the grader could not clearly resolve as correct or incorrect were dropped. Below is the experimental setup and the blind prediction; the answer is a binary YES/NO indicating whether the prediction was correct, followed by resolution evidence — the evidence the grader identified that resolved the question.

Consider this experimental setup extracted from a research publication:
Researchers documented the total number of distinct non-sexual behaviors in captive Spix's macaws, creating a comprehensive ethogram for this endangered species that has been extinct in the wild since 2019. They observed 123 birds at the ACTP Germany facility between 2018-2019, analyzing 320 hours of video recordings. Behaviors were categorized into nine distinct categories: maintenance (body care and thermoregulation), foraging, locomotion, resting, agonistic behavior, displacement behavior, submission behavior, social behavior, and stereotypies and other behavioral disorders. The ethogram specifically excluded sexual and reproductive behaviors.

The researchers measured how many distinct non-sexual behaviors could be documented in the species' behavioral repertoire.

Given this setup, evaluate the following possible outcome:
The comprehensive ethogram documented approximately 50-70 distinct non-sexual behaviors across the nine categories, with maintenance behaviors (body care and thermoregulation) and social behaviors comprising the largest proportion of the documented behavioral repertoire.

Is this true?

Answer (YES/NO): NO